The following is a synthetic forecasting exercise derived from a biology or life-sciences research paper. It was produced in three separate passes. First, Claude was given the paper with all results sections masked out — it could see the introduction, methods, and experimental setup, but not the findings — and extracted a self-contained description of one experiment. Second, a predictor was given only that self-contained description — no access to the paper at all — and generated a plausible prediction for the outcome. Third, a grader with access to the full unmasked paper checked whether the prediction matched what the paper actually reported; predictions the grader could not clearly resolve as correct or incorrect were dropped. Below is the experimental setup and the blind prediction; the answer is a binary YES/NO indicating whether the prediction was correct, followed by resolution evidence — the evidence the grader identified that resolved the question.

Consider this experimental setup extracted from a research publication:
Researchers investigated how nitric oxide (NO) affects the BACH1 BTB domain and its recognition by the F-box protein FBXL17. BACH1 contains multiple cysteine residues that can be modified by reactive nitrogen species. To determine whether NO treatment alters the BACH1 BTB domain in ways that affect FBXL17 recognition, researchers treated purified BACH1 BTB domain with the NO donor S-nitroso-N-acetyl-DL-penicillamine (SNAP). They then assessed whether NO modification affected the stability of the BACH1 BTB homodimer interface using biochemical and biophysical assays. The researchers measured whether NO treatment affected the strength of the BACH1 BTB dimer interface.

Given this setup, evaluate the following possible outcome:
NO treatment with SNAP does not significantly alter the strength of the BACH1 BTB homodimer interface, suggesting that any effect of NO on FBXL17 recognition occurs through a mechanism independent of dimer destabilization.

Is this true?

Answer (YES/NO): NO